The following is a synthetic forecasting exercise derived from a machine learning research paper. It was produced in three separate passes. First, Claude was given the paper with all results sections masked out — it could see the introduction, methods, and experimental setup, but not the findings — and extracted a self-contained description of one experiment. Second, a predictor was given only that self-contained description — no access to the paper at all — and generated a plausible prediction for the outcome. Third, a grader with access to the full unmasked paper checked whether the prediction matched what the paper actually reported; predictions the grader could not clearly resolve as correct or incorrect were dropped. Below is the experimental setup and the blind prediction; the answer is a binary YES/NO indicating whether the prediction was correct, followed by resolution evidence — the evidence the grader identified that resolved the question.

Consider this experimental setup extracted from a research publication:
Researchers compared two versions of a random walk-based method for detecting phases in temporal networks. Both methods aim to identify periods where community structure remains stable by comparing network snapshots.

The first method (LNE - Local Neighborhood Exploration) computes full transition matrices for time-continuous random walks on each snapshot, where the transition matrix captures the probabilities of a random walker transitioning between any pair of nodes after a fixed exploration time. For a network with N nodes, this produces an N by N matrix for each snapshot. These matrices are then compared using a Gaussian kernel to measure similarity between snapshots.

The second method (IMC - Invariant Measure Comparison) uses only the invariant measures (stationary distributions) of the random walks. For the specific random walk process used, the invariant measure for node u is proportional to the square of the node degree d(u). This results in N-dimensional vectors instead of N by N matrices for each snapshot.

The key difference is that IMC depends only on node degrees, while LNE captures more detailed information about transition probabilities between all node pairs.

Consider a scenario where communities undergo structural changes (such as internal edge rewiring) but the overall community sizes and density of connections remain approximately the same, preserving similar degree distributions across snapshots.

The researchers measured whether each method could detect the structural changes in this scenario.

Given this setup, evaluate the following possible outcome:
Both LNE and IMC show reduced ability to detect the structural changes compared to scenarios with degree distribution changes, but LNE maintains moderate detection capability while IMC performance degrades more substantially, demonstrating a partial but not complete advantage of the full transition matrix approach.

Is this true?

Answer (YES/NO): NO